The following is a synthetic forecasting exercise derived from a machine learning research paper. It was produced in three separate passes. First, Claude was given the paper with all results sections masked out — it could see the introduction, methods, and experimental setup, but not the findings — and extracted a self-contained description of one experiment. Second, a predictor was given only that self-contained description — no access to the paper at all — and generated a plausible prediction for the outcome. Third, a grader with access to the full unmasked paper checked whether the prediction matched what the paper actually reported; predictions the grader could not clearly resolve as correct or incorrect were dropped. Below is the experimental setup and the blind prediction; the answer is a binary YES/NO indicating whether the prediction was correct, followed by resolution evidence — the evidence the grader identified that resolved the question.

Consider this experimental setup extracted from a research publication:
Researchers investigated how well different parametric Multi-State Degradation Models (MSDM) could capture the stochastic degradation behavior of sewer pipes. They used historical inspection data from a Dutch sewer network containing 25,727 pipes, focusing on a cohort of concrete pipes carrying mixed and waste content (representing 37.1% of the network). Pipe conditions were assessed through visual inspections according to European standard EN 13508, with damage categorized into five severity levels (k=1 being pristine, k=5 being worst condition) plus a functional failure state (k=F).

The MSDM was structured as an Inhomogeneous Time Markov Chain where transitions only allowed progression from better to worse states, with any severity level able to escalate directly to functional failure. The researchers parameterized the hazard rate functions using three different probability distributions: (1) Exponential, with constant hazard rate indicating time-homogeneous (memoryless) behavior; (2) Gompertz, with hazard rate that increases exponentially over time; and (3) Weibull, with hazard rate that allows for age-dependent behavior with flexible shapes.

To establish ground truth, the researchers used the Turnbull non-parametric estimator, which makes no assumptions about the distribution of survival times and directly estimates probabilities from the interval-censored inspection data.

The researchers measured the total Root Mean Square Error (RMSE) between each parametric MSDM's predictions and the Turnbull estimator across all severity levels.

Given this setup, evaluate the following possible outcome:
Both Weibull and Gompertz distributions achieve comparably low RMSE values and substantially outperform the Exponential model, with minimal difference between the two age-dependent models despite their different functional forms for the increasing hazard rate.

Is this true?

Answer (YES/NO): YES